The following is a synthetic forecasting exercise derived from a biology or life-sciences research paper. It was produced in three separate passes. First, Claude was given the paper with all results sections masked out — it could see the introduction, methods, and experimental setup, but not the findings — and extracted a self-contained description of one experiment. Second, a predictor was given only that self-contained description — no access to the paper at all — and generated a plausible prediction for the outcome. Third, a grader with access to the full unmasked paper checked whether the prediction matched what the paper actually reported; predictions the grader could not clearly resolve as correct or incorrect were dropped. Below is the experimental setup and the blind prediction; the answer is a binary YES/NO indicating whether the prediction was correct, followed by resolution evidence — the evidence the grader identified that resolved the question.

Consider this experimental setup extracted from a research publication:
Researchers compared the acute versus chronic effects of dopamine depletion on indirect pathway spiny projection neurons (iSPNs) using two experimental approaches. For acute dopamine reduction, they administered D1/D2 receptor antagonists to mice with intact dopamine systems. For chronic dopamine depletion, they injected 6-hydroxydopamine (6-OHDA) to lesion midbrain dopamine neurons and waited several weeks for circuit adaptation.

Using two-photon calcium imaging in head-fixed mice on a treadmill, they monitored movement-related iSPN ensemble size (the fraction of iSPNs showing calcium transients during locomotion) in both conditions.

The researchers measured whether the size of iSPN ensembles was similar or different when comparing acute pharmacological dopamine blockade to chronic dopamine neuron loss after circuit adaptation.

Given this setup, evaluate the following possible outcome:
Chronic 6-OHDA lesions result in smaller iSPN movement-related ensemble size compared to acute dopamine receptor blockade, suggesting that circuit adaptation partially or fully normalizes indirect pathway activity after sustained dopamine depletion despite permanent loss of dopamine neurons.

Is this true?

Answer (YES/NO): YES